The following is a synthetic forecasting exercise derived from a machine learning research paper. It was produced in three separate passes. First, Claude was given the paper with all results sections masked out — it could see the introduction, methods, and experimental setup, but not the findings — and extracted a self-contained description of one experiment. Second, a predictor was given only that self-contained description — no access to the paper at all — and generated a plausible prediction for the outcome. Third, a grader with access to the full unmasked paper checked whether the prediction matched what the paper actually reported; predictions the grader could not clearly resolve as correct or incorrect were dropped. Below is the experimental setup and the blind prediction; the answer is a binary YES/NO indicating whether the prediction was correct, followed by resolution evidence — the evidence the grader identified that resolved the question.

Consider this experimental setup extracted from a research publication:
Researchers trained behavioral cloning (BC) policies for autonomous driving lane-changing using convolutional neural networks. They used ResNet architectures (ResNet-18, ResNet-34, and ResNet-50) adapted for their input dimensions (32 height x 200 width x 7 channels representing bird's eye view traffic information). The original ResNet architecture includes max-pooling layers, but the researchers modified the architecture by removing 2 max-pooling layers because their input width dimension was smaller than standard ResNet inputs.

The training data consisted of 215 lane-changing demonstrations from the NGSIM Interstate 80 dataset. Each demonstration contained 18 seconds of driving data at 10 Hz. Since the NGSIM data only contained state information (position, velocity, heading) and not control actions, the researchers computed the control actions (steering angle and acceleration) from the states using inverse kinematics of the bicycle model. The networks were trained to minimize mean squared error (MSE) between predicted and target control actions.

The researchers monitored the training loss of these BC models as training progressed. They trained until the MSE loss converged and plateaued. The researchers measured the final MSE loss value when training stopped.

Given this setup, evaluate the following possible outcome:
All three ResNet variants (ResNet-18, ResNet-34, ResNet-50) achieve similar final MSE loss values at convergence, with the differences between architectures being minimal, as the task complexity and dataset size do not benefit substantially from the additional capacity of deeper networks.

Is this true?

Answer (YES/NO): YES